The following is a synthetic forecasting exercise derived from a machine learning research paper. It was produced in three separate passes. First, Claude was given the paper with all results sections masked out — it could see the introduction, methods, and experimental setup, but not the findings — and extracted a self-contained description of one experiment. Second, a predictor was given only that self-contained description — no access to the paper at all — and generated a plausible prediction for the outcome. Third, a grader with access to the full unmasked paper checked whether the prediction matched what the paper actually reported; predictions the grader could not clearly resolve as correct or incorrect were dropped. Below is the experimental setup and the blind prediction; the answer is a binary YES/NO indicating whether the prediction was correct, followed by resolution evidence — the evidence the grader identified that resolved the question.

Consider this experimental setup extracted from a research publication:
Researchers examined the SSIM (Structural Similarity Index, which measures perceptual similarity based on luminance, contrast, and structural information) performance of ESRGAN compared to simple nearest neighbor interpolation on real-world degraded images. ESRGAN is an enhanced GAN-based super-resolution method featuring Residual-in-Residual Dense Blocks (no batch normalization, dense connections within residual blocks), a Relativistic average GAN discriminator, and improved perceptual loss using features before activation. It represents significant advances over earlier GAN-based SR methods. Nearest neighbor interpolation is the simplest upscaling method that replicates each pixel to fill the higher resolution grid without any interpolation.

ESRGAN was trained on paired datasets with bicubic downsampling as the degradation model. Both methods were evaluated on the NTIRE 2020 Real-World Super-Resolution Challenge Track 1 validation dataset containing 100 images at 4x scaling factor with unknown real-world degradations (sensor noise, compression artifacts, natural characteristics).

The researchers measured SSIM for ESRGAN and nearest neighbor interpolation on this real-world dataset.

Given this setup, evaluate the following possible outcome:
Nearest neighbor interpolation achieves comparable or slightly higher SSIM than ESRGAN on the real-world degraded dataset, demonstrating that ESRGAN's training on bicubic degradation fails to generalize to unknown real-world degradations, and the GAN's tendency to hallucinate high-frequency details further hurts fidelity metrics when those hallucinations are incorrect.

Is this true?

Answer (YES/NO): NO